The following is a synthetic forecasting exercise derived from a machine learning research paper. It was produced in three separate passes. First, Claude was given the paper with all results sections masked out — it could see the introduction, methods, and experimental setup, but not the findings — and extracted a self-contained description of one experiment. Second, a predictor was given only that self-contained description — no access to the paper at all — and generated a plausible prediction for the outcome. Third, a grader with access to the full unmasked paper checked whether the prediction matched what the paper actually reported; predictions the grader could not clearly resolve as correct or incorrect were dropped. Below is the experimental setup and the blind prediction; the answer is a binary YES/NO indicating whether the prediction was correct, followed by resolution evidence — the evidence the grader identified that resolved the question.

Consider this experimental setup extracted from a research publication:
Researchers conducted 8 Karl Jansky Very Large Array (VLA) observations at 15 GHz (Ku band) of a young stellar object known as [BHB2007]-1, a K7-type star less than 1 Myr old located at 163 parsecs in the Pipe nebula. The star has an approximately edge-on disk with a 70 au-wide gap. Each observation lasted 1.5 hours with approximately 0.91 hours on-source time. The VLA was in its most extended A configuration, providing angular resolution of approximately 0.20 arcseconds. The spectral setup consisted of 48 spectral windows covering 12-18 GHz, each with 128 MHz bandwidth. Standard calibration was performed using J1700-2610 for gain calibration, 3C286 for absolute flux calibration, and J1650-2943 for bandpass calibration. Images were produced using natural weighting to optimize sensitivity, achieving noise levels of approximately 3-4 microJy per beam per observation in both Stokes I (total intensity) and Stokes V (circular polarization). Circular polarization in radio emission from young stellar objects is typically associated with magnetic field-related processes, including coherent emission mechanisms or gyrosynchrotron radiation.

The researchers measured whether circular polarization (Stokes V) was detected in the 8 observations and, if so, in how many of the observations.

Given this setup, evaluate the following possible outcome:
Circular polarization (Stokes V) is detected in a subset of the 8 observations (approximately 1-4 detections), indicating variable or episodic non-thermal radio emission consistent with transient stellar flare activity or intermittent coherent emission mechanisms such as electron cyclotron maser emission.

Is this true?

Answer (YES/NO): YES